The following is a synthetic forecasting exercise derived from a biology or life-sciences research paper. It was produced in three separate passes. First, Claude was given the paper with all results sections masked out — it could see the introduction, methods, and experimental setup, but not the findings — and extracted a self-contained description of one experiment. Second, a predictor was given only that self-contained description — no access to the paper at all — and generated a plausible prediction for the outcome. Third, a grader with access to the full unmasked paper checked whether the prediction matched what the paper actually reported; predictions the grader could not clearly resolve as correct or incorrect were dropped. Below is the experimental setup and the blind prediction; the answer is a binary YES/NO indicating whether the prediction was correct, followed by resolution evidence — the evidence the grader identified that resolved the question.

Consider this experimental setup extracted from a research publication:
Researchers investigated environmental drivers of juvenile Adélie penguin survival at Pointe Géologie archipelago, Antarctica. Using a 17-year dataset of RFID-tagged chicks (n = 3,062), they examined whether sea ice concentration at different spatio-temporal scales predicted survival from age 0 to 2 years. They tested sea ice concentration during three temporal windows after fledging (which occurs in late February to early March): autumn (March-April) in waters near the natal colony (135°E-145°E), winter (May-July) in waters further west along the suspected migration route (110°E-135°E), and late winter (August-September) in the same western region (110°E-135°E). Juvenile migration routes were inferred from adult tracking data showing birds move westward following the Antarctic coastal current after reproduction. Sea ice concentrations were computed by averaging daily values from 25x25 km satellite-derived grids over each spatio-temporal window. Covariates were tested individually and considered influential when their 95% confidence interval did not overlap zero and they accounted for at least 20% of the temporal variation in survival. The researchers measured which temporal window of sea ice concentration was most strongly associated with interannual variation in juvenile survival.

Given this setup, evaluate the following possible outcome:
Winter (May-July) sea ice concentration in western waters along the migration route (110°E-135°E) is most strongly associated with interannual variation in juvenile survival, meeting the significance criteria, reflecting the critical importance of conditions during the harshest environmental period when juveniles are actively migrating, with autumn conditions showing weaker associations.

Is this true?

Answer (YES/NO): NO